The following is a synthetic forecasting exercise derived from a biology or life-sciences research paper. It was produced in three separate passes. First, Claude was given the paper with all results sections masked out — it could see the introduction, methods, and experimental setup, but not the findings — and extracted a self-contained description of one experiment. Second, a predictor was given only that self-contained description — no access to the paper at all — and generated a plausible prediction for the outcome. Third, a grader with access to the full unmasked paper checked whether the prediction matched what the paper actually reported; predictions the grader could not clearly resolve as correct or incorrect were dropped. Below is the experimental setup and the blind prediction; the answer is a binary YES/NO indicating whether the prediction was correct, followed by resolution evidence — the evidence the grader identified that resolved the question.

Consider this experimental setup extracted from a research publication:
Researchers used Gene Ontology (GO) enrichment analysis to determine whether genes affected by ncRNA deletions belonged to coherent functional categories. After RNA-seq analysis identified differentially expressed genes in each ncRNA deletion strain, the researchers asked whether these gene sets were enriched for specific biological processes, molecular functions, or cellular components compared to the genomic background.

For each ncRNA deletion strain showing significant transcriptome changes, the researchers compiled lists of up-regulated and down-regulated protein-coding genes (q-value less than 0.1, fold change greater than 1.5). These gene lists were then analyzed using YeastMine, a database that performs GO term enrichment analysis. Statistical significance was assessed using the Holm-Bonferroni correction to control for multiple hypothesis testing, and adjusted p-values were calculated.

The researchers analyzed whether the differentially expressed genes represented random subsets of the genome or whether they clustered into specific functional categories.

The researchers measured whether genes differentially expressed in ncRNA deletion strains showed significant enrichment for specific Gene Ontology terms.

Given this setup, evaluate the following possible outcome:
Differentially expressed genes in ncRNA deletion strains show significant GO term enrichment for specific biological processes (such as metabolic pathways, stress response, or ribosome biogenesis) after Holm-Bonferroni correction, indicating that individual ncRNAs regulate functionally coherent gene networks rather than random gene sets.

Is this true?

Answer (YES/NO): YES